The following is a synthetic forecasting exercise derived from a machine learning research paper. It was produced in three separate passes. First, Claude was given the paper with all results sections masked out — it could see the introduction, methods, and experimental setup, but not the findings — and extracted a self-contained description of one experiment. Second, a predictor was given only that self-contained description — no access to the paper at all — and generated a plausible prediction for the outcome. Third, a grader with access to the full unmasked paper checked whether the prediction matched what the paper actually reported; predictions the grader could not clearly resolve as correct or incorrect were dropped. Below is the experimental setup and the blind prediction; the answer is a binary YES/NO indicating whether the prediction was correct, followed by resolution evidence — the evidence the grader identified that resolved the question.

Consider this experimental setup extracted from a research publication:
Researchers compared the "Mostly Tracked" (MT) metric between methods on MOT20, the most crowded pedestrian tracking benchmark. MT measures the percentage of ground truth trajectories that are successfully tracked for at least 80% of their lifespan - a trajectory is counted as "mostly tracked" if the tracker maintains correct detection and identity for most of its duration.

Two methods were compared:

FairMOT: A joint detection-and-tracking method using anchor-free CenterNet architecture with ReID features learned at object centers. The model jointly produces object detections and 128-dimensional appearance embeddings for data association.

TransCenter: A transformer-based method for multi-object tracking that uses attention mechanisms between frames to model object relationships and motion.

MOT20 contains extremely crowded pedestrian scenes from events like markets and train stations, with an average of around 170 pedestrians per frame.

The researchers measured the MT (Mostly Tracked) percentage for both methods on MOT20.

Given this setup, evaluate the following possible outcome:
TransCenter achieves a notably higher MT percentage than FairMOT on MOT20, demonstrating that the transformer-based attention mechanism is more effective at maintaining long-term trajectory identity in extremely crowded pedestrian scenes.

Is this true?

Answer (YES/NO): NO